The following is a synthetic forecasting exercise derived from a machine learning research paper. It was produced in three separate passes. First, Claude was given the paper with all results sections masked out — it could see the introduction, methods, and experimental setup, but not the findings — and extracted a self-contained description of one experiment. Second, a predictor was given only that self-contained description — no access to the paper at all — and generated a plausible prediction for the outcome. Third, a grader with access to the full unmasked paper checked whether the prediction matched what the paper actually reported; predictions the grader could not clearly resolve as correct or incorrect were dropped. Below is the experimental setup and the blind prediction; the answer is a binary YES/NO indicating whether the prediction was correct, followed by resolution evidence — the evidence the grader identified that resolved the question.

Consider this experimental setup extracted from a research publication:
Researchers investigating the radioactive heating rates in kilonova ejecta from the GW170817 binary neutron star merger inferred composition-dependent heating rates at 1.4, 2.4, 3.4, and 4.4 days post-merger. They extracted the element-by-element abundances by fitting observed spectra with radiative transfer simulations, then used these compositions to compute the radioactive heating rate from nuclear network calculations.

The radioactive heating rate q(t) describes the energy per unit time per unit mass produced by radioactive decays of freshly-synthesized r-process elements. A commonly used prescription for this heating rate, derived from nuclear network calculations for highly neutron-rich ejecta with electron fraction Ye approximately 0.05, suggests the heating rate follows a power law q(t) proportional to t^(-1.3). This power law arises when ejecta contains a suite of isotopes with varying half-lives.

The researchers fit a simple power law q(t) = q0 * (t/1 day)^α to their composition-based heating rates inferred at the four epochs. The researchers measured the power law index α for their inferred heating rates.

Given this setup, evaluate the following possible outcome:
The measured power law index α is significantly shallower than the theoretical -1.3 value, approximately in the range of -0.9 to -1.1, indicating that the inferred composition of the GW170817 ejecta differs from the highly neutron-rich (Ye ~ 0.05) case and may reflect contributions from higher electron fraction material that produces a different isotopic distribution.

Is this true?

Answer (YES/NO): YES